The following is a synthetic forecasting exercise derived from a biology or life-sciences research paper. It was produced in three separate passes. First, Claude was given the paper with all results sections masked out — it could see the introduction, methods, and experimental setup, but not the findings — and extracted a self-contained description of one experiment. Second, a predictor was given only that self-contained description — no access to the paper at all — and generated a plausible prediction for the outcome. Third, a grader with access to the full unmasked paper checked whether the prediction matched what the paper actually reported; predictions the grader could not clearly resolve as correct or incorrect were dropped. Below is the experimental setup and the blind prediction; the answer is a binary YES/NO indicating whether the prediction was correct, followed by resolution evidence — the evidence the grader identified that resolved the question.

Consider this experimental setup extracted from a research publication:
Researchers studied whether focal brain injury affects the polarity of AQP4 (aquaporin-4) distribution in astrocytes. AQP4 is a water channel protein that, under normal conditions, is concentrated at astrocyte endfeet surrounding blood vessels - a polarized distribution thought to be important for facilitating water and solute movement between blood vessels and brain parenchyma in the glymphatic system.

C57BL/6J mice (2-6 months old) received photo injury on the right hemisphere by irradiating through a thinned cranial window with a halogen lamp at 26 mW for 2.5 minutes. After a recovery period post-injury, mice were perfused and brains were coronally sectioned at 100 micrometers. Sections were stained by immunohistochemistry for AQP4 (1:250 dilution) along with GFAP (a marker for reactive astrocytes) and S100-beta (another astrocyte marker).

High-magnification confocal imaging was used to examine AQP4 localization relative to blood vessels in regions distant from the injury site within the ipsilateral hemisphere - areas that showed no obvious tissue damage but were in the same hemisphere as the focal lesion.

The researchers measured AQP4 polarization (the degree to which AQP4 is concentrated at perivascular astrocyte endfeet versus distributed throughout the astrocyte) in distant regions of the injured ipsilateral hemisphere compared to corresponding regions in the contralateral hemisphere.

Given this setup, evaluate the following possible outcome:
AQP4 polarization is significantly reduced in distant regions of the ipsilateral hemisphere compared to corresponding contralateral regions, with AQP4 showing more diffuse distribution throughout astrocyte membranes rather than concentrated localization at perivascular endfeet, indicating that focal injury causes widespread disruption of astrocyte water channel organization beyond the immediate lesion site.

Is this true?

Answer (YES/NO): NO